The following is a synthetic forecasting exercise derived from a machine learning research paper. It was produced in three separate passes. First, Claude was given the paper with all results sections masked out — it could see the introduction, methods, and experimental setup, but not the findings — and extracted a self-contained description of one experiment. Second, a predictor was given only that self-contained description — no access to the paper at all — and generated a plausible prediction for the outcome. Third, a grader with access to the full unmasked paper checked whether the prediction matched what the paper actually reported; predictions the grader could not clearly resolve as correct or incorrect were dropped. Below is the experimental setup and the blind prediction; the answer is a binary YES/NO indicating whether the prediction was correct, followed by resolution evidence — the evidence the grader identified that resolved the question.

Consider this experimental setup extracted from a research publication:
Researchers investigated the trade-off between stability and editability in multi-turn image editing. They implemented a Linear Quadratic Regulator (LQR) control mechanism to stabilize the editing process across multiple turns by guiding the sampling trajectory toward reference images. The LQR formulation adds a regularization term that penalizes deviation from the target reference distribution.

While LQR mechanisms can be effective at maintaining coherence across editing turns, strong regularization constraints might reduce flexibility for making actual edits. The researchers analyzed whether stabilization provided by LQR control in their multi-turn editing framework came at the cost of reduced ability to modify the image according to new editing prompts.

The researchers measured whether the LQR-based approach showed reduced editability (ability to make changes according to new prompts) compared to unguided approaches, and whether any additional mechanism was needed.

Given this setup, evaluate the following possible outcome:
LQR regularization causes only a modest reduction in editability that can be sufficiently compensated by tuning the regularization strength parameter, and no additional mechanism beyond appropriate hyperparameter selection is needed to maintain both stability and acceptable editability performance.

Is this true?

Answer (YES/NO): NO